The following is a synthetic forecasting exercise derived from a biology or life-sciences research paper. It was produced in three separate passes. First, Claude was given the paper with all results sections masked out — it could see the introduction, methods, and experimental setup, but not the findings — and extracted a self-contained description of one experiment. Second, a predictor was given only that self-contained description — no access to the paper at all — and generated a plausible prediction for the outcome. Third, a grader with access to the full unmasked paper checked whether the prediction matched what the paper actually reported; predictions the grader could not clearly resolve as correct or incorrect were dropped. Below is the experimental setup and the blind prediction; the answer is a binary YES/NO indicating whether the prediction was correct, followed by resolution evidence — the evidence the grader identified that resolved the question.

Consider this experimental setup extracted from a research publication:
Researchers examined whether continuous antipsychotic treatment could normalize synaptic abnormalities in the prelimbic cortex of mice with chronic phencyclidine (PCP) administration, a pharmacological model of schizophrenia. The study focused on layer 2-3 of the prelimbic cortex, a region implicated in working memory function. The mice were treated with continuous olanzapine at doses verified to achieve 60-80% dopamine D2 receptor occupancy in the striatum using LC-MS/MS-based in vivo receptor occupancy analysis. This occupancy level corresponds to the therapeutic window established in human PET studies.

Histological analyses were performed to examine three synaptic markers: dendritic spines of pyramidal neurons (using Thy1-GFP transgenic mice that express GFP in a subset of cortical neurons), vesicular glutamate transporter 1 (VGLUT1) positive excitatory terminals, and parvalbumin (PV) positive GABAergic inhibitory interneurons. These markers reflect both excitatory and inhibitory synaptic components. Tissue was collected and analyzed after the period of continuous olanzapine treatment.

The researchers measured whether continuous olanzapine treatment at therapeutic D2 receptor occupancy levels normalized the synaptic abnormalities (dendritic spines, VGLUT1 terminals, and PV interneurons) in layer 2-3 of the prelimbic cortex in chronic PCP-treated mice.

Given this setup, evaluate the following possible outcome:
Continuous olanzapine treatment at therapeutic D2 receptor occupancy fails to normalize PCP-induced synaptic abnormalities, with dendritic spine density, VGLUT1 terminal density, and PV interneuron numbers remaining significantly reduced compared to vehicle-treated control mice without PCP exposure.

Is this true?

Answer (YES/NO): YES